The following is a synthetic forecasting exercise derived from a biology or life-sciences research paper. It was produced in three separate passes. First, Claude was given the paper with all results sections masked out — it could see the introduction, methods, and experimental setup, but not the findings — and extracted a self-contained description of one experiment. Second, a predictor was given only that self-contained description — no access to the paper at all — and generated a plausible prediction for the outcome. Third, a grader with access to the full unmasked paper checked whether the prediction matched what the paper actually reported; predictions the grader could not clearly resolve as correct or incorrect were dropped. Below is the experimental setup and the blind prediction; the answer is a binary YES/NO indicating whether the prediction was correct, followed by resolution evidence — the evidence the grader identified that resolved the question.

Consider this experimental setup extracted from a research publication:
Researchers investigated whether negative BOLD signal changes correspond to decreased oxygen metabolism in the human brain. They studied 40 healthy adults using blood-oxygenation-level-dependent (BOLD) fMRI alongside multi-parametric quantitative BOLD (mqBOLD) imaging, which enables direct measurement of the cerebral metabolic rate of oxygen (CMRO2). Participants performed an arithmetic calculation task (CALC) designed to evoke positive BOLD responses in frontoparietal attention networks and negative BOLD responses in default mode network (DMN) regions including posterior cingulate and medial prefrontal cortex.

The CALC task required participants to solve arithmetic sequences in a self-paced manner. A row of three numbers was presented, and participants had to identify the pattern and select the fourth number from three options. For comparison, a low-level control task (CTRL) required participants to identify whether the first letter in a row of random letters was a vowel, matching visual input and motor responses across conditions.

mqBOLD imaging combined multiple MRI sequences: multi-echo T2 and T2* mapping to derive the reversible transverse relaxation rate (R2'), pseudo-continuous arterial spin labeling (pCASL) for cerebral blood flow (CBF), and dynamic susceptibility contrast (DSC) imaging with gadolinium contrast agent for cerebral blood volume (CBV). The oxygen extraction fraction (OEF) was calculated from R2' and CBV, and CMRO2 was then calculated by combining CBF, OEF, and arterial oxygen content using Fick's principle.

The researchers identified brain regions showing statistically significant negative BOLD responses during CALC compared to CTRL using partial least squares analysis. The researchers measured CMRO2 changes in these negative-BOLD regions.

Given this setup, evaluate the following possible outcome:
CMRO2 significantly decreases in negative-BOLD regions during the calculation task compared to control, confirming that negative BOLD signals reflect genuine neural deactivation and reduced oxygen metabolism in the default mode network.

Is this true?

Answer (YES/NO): NO